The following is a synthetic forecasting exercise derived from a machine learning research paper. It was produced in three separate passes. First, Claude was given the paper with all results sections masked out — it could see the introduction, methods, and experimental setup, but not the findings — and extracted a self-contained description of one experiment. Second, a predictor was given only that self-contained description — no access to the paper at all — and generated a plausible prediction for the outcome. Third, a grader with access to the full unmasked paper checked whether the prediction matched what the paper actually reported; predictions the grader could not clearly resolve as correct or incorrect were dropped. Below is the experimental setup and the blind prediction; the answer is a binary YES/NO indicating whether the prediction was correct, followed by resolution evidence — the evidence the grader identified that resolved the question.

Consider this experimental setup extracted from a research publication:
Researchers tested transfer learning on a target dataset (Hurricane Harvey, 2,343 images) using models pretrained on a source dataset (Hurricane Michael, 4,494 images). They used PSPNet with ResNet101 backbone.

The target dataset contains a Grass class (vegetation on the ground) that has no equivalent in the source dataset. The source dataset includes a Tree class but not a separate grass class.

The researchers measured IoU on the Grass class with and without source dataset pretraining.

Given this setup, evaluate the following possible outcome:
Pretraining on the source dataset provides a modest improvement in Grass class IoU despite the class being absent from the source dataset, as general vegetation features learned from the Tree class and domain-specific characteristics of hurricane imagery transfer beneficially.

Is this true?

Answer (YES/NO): NO